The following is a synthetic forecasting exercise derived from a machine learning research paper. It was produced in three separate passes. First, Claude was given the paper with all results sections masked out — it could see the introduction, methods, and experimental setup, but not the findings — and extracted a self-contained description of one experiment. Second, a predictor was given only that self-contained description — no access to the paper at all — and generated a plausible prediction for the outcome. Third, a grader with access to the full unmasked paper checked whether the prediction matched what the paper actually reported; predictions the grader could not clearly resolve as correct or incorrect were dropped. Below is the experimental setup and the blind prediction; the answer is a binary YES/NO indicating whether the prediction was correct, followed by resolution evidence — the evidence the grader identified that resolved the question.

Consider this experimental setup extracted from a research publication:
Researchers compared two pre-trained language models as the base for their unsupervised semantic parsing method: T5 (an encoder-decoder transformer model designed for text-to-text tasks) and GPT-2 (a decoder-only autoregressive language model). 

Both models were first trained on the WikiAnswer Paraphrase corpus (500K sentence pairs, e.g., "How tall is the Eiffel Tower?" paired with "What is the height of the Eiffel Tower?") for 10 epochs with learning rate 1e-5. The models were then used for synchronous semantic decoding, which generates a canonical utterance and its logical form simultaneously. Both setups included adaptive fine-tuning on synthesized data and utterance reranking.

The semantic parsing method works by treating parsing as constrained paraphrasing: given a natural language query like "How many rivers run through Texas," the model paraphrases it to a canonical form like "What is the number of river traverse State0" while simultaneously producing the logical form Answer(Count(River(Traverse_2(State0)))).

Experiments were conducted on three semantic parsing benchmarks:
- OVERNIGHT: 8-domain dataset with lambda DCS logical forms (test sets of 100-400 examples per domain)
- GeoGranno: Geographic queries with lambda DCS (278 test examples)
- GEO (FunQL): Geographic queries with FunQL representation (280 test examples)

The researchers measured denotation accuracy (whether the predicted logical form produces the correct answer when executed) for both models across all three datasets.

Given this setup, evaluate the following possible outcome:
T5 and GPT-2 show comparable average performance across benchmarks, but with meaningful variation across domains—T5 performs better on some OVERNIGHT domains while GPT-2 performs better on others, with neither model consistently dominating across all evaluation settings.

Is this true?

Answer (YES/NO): NO